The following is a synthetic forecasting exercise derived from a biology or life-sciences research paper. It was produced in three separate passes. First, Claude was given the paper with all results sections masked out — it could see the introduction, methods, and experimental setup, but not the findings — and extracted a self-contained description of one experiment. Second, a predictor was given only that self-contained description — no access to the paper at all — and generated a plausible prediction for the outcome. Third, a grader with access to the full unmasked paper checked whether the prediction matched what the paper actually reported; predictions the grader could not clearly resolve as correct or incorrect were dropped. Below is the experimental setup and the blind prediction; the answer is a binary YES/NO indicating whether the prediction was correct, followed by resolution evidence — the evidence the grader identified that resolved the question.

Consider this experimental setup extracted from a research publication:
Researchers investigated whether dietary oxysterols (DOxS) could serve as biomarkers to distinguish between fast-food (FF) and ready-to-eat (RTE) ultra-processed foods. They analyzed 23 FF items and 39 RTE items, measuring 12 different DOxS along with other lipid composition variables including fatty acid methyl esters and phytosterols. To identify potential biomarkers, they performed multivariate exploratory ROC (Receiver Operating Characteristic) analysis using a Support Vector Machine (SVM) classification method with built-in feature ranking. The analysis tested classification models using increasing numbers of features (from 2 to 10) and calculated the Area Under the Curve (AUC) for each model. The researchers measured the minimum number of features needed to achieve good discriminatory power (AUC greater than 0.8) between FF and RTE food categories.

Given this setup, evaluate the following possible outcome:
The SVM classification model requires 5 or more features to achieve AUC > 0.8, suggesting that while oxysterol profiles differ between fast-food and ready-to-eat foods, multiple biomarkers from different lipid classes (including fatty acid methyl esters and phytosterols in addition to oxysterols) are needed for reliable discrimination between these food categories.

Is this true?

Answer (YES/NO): NO